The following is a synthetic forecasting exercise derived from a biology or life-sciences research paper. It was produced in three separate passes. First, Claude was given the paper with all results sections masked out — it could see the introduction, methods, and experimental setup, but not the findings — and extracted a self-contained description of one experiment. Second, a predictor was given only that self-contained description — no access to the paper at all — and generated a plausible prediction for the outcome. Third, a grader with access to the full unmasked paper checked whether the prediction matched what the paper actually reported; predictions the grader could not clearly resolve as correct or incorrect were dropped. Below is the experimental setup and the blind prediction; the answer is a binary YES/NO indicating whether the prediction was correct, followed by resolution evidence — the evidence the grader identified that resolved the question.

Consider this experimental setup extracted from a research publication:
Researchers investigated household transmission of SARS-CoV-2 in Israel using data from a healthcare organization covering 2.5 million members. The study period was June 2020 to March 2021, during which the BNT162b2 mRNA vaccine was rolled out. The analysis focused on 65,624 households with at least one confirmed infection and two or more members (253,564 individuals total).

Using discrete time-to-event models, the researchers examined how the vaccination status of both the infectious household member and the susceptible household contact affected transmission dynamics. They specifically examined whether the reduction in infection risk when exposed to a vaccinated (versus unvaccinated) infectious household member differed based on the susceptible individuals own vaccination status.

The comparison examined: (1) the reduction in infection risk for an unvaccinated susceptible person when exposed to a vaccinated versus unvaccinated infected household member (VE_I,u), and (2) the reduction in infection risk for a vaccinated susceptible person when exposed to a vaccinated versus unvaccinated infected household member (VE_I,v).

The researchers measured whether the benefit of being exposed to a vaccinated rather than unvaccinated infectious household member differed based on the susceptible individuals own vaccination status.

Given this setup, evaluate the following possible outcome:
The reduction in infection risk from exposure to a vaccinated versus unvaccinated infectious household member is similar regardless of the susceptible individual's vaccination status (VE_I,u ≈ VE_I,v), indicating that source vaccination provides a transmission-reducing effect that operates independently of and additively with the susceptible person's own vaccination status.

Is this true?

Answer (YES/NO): NO